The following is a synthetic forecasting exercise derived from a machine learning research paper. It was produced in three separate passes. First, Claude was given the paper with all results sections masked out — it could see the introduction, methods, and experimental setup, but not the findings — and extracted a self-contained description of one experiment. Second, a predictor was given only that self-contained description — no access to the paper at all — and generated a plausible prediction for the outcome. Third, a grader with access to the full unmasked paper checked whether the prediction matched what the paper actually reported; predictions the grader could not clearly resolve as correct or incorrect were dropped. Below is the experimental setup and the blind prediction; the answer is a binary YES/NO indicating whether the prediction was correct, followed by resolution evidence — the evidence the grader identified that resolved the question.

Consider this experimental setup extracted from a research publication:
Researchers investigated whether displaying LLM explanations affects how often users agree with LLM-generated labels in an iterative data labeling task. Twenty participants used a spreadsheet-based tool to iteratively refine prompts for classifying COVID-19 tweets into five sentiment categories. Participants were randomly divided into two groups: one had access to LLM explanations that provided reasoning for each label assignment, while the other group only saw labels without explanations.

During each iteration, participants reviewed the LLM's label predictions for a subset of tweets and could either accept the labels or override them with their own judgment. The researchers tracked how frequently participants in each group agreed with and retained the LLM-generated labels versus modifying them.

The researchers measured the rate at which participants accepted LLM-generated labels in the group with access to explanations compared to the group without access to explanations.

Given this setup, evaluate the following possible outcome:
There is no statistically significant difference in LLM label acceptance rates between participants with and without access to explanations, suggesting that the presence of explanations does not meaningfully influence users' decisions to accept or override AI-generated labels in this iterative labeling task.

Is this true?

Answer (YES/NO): NO